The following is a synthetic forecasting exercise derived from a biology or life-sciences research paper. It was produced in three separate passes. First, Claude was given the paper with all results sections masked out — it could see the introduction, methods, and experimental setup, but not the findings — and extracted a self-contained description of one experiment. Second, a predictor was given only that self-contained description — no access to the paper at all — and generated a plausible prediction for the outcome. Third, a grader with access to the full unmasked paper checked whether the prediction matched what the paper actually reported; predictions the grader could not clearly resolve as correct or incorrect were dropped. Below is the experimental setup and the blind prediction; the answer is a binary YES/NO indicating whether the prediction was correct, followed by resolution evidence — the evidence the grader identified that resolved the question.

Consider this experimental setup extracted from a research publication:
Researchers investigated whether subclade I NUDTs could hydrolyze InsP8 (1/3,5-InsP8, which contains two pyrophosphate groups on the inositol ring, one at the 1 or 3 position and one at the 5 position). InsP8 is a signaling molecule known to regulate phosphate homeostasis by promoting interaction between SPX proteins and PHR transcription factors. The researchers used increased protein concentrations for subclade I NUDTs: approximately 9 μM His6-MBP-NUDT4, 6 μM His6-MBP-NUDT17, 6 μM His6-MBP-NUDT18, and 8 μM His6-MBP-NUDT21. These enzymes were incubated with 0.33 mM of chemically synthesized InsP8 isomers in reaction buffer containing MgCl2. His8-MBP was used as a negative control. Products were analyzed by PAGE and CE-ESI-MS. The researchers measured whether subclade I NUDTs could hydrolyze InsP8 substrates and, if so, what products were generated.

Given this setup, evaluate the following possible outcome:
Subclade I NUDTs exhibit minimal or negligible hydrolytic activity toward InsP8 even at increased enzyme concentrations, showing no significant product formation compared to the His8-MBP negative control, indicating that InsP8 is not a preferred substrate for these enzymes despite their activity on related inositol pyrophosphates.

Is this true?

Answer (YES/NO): NO